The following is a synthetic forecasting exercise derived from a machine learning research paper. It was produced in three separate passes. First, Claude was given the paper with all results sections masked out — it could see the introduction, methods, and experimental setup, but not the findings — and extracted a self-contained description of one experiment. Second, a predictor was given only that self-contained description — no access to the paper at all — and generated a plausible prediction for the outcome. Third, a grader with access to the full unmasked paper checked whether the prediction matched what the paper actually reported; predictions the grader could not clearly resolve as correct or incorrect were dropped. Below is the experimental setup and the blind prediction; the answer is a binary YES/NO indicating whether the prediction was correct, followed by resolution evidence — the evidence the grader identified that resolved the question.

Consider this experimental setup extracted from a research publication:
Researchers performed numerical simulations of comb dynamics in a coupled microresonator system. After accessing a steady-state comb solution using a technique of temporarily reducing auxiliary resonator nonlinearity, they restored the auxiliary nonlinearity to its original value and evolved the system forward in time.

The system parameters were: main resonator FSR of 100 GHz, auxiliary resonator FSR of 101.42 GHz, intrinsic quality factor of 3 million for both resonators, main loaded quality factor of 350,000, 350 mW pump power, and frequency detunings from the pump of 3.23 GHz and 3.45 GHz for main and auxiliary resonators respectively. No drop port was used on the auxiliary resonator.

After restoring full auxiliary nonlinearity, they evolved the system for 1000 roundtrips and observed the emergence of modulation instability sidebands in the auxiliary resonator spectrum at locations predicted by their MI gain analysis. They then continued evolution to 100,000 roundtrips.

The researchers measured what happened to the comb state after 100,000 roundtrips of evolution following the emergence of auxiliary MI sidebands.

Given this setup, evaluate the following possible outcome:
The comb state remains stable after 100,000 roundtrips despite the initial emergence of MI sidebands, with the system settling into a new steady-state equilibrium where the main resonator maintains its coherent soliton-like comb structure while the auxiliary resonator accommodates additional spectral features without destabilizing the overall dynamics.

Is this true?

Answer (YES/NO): NO